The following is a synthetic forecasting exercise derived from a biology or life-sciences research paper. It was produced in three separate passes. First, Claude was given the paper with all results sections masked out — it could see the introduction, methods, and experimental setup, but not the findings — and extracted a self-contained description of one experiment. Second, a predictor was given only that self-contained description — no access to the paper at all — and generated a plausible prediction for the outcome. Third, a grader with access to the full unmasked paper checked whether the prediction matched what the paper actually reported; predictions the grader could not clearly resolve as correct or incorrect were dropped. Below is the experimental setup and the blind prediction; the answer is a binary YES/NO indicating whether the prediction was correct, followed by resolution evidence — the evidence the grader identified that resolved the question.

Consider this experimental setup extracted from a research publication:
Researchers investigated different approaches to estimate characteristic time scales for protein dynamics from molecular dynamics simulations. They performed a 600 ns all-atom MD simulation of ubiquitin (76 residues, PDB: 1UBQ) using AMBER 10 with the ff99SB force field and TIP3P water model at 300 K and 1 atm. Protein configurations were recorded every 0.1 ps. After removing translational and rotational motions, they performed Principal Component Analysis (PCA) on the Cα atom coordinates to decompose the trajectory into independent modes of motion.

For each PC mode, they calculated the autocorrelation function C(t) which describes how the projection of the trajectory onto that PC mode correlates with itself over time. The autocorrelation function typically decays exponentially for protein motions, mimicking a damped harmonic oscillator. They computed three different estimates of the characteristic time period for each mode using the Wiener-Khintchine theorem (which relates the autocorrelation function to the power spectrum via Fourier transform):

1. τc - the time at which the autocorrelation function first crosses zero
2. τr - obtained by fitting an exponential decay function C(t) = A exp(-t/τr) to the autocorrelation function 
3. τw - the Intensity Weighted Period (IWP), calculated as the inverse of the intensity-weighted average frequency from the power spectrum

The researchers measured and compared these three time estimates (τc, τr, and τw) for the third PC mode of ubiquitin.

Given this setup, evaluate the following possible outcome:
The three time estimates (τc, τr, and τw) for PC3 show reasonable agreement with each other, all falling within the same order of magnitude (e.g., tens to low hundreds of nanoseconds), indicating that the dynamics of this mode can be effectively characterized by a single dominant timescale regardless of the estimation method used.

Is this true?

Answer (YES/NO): NO